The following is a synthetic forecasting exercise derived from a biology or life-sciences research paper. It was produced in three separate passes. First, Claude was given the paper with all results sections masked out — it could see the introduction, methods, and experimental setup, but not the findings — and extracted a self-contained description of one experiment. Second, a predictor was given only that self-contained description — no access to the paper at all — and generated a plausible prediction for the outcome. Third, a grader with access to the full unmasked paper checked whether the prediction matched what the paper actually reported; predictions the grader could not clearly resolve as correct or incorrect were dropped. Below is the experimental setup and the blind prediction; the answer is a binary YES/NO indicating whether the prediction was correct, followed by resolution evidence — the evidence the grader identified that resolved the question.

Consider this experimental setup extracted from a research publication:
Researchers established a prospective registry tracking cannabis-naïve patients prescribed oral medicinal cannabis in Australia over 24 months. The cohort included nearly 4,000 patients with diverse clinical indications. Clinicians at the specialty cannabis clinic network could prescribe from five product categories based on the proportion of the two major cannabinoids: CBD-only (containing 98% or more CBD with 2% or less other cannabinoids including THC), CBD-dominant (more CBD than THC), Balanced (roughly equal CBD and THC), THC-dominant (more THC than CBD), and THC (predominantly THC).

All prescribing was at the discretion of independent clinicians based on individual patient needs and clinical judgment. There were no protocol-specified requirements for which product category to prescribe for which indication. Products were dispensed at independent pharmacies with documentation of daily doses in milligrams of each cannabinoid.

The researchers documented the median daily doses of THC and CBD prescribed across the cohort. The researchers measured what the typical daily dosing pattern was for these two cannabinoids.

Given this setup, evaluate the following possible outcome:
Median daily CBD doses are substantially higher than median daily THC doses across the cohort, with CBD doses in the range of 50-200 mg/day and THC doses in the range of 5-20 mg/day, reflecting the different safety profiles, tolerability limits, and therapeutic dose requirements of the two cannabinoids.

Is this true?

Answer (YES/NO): NO